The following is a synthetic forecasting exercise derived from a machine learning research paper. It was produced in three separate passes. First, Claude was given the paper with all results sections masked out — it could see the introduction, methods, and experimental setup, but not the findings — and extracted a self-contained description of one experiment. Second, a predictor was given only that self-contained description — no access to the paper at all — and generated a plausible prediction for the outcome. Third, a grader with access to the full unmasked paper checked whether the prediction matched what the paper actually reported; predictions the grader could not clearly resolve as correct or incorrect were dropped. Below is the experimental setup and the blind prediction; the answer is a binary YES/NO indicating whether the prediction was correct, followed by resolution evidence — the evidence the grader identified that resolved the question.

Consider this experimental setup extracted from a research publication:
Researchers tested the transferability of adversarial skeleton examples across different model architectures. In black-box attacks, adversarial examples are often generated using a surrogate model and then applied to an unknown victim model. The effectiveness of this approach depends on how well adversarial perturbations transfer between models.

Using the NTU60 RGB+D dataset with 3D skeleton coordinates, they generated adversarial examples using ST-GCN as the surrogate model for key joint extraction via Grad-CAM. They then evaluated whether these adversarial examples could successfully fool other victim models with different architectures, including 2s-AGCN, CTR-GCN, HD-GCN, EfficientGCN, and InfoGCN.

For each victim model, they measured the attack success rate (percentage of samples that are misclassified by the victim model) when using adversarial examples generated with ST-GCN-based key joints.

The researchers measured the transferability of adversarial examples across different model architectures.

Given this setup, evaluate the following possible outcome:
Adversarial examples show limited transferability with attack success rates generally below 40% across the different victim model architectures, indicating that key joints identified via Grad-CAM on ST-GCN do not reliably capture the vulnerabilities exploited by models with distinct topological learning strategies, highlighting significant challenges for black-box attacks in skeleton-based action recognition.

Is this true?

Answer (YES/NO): NO